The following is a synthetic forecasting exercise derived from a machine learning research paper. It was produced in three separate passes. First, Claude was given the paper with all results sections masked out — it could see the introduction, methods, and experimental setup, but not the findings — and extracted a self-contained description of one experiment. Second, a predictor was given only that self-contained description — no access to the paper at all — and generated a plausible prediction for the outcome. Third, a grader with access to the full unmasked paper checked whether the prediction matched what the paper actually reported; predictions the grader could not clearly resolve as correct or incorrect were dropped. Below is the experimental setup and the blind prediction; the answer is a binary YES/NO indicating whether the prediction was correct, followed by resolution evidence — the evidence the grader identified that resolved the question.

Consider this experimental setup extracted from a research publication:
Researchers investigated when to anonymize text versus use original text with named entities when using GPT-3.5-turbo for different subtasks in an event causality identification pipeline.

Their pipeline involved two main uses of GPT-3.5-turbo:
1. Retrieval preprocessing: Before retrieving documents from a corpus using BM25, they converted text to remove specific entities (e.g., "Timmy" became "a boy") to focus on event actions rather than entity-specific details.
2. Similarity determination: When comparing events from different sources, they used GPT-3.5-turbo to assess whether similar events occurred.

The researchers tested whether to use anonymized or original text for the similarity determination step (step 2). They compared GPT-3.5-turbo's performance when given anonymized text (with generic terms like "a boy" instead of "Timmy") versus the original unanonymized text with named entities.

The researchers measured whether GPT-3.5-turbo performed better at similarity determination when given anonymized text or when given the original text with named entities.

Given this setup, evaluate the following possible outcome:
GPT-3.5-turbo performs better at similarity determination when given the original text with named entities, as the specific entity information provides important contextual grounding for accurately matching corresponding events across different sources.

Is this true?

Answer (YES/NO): YES